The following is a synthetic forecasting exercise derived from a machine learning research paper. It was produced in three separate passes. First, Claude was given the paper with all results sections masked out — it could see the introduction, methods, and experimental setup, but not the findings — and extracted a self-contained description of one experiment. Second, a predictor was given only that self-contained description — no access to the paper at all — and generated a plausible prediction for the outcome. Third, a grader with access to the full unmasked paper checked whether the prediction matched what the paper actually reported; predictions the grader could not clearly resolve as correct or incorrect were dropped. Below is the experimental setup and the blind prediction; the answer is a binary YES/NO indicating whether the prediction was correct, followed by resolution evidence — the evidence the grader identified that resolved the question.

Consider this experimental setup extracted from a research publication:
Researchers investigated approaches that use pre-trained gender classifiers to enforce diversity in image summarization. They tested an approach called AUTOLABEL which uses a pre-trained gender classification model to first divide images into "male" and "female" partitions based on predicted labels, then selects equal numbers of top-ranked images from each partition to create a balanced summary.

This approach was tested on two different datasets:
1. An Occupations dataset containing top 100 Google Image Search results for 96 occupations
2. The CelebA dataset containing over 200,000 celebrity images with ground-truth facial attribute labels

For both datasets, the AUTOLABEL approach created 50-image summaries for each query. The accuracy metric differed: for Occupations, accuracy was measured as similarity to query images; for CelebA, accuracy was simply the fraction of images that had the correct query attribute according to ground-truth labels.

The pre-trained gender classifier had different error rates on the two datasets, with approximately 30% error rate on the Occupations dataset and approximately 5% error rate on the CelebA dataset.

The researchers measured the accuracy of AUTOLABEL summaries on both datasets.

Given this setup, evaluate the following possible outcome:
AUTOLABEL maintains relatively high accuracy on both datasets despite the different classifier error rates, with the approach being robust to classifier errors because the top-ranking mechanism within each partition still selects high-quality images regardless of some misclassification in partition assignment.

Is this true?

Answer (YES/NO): NO